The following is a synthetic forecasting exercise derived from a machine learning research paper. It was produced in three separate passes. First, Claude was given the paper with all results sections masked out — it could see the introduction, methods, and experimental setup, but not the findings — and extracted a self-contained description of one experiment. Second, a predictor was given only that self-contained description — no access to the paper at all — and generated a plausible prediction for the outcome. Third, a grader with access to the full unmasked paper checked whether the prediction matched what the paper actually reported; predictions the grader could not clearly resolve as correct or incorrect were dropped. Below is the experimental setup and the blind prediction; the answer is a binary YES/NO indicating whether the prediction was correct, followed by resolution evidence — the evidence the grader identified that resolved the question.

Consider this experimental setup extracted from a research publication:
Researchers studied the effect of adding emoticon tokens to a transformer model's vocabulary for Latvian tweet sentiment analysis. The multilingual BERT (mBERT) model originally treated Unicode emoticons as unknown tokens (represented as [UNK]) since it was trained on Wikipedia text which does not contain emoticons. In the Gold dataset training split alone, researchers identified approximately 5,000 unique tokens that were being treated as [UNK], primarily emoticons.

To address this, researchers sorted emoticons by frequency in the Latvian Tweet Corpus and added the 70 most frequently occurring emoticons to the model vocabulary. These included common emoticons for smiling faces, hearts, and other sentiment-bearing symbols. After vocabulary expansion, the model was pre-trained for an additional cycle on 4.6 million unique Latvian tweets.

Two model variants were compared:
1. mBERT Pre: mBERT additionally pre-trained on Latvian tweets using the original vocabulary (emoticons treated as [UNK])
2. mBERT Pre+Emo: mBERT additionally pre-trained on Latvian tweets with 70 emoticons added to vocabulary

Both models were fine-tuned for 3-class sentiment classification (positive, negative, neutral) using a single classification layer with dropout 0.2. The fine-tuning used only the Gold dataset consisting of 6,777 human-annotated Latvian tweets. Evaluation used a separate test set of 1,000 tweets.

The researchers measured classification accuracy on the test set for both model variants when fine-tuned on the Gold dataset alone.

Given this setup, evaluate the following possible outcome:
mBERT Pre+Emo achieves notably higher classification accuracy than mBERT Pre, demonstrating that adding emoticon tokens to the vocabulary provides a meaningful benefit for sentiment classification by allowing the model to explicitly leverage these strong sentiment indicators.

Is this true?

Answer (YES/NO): NO